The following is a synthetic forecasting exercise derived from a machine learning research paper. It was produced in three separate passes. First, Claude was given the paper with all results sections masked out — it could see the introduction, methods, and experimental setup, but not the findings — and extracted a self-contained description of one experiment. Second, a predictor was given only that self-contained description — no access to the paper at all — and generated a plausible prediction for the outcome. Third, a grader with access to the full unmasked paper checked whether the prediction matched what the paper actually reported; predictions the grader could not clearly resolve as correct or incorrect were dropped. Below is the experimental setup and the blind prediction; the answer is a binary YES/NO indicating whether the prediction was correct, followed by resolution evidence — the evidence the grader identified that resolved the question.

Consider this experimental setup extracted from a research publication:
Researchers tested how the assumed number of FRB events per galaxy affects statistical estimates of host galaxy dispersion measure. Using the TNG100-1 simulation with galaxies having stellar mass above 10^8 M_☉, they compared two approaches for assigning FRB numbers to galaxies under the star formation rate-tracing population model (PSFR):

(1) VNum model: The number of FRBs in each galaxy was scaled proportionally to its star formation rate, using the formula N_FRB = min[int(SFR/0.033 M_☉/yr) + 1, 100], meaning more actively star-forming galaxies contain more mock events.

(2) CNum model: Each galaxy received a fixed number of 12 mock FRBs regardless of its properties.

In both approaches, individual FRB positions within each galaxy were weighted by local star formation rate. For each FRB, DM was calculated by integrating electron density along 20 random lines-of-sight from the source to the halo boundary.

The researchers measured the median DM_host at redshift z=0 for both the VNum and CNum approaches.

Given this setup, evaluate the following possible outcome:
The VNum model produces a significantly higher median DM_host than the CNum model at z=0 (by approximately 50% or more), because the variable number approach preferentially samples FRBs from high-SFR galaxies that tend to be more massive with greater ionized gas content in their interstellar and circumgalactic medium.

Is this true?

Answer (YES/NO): YES